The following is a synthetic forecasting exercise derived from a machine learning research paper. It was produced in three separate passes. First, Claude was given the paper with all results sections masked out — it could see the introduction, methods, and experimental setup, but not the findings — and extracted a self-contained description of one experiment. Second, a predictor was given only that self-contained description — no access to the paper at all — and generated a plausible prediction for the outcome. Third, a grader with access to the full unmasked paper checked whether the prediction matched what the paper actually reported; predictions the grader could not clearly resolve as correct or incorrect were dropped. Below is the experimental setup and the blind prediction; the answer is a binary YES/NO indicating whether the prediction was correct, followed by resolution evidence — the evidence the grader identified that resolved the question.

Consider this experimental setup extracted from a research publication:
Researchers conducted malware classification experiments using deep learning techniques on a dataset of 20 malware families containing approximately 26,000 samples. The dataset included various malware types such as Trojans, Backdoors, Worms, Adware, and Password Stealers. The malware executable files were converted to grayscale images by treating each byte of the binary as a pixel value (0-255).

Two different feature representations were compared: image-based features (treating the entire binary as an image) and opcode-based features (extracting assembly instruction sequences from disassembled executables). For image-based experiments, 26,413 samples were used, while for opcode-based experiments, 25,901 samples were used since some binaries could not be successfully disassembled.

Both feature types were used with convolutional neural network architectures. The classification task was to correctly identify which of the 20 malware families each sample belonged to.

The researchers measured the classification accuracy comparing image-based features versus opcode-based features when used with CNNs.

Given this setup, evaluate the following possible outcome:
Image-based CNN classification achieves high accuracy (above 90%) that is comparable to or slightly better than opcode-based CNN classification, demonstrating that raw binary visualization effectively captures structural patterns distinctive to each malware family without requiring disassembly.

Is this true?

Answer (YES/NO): NO